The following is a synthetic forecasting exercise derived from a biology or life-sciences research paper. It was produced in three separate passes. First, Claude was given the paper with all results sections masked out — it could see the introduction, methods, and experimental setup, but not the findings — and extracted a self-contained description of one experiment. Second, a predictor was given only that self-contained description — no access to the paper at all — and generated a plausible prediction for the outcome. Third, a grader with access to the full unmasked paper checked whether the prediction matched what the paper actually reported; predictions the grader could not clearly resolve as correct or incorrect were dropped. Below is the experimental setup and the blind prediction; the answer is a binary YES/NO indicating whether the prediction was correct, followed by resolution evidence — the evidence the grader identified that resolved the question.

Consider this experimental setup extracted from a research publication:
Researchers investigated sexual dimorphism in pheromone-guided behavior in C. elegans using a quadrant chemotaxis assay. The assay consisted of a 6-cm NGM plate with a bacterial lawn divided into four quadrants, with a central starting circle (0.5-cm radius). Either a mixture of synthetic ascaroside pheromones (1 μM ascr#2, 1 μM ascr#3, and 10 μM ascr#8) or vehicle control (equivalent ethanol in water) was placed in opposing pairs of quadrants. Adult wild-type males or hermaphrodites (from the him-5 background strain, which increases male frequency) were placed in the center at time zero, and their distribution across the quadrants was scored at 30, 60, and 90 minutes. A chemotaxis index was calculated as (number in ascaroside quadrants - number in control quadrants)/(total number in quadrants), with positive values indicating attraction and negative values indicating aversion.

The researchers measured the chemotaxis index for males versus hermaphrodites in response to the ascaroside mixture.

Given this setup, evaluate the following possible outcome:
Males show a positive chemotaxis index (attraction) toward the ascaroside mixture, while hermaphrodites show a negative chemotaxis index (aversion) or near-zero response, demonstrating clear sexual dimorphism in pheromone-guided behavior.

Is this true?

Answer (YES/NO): YES